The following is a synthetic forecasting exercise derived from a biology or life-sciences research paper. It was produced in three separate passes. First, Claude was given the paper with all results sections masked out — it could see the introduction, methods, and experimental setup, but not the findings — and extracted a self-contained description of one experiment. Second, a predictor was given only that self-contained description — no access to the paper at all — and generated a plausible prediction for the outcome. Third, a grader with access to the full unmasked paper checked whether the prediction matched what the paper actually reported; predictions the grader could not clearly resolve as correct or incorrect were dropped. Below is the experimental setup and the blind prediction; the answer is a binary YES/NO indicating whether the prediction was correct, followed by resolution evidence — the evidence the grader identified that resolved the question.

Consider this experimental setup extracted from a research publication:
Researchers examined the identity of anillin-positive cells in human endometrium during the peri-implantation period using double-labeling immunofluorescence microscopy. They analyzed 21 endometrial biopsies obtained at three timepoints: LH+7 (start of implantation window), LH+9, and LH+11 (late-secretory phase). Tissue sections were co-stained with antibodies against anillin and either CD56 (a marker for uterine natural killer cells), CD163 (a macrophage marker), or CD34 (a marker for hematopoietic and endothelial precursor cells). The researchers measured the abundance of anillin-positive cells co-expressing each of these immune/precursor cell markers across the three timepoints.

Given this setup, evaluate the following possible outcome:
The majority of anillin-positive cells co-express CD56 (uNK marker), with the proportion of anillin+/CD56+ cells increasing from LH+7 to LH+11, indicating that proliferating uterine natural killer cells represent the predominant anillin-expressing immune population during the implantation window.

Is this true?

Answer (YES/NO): NO